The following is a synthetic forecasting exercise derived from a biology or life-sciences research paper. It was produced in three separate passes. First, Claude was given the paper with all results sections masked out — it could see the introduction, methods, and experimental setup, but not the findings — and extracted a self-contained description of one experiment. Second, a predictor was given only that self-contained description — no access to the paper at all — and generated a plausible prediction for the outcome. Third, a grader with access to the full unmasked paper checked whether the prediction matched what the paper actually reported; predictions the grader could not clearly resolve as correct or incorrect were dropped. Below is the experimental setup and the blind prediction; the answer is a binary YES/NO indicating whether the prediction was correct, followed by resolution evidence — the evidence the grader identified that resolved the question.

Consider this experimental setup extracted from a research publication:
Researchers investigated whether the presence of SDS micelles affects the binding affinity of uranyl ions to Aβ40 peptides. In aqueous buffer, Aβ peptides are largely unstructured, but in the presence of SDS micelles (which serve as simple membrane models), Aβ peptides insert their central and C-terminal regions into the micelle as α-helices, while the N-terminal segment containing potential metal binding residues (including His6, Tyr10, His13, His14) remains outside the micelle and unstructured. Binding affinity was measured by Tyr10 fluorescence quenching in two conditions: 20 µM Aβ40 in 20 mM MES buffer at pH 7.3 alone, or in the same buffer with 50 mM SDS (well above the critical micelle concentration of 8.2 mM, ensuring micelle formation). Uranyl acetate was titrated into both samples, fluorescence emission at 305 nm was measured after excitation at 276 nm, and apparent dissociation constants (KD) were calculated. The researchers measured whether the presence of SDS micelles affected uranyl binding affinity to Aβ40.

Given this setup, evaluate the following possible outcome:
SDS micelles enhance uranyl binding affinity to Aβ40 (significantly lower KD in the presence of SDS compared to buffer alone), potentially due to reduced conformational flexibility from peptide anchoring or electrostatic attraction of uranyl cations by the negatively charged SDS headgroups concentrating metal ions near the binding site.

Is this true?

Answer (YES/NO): NO